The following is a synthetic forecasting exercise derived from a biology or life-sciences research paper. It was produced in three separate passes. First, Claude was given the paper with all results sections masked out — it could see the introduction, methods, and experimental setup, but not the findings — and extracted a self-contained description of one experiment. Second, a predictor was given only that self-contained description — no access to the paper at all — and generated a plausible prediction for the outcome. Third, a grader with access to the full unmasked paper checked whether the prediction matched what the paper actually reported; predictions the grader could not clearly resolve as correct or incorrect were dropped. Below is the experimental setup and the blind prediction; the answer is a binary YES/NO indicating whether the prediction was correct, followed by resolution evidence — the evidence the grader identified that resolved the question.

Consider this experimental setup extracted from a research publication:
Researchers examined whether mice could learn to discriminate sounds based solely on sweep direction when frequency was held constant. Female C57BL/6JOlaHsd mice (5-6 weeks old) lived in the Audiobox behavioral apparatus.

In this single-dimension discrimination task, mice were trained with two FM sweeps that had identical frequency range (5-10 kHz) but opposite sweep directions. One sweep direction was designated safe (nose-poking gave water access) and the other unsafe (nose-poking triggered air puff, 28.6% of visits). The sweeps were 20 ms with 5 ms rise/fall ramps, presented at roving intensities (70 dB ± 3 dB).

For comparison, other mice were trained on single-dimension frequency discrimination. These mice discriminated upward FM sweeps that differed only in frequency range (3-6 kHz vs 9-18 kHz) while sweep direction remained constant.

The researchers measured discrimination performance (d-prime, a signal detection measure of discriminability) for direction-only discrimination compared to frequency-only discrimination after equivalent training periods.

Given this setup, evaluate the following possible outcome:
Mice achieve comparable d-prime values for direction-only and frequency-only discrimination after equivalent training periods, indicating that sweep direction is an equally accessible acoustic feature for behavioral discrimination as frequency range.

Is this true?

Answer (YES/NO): NO